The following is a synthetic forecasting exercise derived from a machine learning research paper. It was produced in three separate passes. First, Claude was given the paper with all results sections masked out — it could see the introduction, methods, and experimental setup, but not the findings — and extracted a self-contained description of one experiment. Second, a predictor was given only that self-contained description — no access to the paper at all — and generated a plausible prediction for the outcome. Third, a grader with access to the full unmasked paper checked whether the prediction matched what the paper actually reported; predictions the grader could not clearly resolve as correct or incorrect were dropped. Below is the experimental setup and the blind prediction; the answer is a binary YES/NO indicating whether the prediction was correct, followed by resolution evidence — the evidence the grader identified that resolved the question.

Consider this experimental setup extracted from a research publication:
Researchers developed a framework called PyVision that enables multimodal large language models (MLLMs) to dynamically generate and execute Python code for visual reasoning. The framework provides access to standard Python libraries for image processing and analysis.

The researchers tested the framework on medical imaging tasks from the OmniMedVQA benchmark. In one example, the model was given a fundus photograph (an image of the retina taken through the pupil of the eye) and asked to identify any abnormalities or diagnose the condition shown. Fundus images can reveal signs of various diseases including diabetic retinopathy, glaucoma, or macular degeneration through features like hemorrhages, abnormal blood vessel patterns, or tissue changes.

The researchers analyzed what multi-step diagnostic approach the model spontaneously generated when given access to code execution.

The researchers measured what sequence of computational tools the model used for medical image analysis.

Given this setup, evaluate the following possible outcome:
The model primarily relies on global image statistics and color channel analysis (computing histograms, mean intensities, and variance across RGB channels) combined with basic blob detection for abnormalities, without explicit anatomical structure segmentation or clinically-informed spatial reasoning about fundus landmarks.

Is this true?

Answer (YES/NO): NO